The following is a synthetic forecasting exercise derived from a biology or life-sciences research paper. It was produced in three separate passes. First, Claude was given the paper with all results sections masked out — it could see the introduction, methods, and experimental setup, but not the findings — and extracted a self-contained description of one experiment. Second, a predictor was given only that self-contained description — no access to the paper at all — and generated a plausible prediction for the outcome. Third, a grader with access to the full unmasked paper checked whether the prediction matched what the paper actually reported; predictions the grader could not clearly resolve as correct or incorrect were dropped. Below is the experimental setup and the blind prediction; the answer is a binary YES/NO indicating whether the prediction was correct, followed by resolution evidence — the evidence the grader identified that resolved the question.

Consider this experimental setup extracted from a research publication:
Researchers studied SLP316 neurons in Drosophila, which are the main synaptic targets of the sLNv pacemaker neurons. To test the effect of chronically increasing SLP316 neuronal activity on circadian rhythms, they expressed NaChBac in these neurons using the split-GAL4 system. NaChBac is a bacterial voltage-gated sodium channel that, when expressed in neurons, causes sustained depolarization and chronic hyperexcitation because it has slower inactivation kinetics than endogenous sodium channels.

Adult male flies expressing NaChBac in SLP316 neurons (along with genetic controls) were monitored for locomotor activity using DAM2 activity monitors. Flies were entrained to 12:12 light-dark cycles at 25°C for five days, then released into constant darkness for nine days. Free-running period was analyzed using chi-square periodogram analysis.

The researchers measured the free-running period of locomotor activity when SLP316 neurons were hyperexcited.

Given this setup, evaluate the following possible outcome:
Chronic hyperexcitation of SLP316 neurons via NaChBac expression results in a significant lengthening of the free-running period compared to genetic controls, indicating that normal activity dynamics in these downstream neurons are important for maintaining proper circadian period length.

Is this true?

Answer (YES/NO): YES